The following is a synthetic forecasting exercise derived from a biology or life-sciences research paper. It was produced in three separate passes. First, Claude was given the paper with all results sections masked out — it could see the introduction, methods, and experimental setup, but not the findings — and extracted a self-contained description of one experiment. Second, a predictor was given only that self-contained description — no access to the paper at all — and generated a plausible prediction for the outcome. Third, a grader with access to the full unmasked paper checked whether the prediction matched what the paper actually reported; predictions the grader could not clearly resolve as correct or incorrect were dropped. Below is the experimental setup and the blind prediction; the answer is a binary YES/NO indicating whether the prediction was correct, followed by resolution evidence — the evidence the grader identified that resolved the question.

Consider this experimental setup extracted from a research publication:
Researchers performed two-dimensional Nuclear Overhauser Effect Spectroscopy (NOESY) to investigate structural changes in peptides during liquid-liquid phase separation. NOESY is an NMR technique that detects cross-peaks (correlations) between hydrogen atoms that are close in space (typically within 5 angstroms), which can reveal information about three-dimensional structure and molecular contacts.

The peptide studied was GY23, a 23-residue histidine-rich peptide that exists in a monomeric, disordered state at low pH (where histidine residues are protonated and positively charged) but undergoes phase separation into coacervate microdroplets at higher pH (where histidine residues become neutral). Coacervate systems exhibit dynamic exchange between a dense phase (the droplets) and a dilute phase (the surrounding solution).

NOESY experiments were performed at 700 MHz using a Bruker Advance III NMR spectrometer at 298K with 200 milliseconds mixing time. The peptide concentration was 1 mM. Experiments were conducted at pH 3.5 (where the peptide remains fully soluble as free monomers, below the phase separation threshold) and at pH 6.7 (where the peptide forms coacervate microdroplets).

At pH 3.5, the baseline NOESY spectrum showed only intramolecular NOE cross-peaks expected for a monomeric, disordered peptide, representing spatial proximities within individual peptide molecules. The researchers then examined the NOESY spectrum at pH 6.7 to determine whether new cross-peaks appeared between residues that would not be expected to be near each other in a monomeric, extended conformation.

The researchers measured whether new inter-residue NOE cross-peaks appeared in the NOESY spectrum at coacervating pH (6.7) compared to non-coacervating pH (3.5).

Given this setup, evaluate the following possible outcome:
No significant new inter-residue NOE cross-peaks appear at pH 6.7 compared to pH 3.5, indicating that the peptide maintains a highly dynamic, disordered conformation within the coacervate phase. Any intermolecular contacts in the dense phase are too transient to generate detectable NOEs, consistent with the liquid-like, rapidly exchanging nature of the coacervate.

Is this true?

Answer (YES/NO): NO